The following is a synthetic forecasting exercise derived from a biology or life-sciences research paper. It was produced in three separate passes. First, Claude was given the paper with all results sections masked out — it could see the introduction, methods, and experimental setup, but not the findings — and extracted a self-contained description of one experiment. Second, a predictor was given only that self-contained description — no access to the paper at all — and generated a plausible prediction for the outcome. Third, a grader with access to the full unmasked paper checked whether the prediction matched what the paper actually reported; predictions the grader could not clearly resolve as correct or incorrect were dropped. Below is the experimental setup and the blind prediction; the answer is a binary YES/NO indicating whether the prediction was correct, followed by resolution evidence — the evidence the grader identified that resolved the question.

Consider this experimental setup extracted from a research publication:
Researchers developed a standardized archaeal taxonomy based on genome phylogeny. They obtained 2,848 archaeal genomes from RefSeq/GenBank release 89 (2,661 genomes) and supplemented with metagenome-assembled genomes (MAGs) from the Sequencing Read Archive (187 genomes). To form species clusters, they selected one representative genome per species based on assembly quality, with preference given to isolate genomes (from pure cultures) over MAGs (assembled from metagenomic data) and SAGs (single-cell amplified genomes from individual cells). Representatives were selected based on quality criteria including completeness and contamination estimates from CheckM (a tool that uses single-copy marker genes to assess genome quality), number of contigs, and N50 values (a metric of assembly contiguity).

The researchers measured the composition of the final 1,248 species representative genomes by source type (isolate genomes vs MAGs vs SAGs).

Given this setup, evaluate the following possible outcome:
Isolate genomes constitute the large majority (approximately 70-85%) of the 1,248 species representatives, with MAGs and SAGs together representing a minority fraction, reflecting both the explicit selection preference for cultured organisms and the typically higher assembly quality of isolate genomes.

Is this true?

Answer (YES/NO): NO